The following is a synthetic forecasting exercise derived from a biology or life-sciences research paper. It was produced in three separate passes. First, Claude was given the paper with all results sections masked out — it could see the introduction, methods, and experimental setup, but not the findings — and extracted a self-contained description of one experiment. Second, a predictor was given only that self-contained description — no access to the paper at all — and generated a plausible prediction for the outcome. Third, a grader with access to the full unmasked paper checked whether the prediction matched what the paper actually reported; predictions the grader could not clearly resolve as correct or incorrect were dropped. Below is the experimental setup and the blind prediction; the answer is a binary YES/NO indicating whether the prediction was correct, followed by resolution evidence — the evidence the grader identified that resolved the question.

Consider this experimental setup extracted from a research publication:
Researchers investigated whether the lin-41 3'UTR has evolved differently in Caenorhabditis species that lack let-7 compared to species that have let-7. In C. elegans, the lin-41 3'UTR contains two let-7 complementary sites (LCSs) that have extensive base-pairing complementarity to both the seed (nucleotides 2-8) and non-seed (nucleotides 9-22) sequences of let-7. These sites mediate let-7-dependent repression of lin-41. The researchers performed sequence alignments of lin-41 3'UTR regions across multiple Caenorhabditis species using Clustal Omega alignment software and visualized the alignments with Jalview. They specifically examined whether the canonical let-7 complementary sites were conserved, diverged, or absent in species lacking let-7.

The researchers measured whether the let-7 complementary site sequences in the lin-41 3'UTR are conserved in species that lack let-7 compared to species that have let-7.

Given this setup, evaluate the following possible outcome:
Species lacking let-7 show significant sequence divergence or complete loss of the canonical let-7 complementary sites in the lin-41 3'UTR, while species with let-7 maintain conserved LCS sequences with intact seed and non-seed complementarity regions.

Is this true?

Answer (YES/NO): NO